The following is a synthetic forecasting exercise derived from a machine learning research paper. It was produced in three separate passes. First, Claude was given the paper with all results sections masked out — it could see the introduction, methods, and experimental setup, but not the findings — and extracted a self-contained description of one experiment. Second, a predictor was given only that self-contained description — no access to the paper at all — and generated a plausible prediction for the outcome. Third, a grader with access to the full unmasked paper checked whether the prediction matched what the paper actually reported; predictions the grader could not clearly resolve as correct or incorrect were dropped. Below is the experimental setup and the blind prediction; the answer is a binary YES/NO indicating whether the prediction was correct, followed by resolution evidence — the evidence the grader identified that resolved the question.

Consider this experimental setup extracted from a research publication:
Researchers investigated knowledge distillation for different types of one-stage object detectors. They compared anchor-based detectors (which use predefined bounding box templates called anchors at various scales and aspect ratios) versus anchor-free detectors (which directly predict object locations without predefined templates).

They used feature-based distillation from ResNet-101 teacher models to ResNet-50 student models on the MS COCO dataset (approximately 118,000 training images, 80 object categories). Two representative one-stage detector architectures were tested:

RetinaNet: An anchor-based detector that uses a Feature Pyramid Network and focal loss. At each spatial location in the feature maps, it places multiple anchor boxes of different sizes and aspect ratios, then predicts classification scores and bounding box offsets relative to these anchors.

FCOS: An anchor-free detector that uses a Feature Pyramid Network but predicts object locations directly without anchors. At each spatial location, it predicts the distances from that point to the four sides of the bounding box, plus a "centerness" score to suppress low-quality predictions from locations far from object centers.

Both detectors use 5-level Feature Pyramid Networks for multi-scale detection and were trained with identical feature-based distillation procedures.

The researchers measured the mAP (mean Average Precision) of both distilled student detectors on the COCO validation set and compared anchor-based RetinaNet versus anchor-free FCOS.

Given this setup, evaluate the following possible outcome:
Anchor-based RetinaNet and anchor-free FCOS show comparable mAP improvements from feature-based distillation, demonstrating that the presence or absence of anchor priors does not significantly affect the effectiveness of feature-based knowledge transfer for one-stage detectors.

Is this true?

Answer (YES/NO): NO